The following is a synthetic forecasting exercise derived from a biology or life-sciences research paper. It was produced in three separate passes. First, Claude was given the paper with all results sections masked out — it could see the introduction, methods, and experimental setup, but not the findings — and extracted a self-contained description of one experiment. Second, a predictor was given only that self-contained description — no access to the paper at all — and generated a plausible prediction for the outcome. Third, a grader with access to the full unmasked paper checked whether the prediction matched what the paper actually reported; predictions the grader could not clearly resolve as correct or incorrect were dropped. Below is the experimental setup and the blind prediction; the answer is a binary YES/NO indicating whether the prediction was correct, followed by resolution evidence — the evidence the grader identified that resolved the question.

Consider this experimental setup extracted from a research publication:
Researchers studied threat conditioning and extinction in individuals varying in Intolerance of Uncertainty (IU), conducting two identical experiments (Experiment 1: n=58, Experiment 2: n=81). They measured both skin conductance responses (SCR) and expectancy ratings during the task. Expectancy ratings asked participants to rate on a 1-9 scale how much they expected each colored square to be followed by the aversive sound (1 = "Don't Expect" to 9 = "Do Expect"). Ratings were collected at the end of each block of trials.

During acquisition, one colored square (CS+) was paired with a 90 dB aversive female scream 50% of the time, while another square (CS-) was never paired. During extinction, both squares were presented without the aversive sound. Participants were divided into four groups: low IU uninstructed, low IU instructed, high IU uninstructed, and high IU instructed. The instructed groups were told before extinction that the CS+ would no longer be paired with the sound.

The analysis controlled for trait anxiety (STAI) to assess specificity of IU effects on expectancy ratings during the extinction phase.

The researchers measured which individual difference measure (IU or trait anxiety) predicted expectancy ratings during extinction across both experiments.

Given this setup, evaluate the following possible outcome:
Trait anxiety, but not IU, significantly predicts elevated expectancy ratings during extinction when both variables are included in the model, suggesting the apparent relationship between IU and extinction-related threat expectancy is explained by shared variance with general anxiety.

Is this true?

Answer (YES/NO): NO